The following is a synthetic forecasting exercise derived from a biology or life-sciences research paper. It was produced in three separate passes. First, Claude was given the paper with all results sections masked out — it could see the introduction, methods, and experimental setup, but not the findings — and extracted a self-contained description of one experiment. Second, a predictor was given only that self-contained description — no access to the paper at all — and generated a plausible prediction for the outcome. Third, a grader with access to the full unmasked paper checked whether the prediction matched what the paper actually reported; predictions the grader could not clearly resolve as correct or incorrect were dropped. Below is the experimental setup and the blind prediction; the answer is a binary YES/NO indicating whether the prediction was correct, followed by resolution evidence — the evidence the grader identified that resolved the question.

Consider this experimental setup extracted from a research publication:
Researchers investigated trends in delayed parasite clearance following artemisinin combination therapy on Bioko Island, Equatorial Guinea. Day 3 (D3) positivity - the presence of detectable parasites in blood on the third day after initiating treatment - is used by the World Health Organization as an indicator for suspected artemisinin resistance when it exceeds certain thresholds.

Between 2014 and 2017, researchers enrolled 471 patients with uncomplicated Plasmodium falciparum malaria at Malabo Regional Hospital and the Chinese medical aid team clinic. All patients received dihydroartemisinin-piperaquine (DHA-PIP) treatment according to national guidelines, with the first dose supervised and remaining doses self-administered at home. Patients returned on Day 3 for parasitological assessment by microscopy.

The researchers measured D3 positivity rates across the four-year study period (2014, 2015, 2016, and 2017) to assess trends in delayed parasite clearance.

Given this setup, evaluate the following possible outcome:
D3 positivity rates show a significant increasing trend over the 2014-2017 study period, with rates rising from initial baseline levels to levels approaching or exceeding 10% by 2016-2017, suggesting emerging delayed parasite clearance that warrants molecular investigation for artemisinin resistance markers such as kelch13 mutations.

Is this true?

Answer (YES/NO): NO